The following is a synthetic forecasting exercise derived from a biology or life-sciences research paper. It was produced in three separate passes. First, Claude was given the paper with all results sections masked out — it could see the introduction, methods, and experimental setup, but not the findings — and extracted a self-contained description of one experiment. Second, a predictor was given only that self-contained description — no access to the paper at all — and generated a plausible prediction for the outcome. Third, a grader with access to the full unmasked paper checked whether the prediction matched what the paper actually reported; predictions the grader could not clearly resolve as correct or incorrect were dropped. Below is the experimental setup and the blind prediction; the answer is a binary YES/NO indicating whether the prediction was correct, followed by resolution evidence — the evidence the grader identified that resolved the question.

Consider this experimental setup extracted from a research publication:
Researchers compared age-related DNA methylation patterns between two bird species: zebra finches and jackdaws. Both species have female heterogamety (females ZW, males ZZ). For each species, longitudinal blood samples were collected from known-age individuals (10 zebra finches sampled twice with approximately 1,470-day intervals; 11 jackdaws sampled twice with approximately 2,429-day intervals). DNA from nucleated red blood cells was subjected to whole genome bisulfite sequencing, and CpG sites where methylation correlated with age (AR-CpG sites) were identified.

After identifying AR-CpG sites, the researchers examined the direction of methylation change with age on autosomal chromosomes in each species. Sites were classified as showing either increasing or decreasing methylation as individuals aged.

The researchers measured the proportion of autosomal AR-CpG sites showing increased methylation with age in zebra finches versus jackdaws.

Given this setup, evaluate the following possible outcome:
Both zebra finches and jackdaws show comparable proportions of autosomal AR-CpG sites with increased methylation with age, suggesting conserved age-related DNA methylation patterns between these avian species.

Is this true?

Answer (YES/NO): NO